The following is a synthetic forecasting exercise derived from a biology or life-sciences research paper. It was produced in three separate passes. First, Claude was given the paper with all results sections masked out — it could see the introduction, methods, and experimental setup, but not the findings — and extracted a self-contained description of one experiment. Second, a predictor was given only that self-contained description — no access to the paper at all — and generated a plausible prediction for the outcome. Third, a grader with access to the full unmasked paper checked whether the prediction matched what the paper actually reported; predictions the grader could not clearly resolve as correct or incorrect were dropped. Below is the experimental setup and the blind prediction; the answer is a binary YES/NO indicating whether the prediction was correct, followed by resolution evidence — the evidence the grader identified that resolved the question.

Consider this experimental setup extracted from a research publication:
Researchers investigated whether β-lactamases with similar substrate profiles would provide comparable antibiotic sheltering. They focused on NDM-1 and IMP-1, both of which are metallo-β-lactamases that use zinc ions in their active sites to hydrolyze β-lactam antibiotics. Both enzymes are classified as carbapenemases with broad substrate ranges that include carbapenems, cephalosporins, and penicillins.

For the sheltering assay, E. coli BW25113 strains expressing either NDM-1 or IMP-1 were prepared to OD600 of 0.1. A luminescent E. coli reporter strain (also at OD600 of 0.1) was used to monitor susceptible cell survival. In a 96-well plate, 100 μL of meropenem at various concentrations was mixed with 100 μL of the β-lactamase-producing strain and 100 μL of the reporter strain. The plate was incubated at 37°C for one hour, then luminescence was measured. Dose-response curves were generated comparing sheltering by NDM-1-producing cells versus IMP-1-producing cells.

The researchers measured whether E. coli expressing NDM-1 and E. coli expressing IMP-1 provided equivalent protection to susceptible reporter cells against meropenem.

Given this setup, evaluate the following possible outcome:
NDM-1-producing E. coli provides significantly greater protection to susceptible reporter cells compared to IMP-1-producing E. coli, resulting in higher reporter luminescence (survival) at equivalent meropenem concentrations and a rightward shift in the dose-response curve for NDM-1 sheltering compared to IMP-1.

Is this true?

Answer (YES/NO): NO